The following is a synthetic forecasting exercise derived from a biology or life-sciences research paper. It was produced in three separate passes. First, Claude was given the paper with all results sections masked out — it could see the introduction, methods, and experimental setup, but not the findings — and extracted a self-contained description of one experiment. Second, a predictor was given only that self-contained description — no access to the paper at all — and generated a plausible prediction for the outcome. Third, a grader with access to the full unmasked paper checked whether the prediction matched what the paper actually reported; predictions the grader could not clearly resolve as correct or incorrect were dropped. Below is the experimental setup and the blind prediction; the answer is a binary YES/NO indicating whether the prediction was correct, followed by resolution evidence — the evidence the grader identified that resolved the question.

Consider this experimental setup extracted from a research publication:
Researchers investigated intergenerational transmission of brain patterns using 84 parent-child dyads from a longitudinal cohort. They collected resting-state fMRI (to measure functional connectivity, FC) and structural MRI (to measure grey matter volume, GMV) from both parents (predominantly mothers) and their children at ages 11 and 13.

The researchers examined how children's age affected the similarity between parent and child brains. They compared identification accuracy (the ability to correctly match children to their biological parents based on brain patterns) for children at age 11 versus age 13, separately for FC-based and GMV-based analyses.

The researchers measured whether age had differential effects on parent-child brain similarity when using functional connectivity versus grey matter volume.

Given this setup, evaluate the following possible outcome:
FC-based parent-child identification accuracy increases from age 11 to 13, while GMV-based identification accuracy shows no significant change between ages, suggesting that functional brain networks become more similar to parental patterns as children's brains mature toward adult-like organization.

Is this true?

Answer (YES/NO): NO